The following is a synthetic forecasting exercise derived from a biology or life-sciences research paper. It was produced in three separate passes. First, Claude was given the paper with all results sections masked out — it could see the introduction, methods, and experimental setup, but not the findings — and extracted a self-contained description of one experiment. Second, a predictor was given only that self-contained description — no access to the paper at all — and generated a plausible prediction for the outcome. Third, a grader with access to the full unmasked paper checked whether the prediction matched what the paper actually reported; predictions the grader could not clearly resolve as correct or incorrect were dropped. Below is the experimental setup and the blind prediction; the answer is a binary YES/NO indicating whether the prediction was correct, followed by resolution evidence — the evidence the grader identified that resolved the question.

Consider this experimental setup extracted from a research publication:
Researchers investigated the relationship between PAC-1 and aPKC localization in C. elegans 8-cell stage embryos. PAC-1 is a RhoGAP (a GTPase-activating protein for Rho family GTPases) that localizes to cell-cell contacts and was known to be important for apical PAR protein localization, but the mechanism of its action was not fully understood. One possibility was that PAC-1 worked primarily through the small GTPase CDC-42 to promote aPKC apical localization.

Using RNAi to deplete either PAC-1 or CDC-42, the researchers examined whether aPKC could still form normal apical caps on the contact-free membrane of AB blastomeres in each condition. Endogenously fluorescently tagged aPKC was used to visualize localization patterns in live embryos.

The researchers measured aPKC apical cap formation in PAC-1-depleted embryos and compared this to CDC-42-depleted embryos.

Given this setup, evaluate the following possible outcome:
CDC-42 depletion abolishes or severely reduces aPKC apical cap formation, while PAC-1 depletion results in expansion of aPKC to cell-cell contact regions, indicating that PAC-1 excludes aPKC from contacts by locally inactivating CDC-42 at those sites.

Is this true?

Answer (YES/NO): NO